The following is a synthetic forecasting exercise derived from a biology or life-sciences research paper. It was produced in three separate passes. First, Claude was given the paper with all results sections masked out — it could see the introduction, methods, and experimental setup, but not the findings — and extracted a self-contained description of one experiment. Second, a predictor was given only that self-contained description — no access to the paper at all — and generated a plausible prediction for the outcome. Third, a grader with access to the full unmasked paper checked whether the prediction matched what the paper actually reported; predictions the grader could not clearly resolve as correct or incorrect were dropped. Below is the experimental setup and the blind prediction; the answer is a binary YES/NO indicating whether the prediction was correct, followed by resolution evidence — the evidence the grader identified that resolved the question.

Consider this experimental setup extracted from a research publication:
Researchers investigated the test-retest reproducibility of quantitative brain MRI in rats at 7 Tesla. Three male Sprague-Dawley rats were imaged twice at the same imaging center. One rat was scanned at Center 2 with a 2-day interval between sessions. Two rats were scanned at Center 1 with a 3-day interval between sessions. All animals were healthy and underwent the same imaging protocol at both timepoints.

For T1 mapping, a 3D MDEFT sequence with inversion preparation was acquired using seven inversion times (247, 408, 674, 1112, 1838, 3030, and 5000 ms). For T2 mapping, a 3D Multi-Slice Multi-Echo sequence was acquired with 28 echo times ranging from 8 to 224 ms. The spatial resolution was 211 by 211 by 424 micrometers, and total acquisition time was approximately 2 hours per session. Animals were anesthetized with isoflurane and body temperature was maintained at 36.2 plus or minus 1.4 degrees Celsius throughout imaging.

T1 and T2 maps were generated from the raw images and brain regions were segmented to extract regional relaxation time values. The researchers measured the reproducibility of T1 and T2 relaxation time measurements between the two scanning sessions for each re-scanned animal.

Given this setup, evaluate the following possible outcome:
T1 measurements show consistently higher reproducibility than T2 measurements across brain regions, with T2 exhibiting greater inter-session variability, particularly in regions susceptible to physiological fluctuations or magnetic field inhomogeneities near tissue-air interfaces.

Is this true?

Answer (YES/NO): NO